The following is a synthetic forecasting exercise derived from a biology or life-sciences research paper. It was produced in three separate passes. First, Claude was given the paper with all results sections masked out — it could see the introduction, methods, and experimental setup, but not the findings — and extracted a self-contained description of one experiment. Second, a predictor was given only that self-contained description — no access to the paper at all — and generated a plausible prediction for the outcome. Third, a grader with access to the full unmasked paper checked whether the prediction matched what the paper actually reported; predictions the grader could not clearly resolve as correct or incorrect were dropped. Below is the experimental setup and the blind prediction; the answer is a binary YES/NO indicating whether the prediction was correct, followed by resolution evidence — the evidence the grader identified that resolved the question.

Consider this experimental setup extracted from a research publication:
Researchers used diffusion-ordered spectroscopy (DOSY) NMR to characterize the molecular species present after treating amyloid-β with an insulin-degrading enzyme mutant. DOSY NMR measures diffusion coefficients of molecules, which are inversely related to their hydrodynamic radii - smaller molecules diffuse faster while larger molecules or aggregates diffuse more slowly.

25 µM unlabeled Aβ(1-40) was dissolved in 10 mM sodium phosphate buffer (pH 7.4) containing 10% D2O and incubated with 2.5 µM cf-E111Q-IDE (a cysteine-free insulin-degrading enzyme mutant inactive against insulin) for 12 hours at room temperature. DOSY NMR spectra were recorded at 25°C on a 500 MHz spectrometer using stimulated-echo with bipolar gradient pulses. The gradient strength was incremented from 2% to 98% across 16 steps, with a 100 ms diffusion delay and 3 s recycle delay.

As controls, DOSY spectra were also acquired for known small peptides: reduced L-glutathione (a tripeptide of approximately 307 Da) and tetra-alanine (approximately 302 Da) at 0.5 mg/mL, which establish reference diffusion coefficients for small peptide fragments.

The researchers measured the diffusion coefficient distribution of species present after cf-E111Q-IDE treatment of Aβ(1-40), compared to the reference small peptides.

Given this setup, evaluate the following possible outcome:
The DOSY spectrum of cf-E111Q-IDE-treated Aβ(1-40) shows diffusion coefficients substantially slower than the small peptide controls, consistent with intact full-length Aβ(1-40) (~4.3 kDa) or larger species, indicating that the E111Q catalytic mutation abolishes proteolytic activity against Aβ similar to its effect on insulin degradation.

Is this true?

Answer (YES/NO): NO